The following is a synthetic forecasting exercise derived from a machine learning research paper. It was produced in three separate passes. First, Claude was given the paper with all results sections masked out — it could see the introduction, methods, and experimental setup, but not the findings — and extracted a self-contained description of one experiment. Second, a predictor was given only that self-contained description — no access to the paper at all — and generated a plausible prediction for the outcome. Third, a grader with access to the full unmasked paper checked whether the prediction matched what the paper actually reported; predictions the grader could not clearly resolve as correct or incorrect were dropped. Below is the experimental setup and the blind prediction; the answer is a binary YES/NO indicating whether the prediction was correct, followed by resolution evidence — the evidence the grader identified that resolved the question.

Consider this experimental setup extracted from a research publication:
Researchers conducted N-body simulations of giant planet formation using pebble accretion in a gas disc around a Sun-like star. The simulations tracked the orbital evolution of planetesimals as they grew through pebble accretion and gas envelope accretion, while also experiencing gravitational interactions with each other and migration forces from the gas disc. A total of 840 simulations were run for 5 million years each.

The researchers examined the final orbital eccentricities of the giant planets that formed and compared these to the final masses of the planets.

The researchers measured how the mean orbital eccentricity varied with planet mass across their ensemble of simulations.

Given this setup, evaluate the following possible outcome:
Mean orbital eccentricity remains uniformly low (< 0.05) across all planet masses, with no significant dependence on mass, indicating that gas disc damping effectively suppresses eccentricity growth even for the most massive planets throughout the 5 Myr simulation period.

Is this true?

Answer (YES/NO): NO